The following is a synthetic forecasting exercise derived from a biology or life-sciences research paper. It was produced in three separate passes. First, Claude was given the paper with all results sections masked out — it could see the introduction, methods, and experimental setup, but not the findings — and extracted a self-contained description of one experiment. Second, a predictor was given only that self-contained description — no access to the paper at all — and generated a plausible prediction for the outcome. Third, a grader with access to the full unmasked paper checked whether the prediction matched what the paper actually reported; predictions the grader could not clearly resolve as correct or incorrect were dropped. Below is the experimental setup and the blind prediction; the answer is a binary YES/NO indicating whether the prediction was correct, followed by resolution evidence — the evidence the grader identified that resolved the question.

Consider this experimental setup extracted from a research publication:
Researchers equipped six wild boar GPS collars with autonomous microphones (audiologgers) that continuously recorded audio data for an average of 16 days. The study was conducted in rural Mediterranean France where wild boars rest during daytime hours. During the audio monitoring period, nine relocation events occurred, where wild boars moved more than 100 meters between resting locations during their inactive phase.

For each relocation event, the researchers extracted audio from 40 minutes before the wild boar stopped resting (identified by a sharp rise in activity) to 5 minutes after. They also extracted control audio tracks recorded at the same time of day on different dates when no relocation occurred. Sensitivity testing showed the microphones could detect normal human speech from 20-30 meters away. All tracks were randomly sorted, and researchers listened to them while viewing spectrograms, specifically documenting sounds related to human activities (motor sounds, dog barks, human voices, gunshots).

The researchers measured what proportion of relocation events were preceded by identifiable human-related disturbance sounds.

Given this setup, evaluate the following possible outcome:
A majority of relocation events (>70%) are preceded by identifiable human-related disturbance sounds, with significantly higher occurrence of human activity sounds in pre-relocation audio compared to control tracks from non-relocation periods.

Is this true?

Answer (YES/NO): NO